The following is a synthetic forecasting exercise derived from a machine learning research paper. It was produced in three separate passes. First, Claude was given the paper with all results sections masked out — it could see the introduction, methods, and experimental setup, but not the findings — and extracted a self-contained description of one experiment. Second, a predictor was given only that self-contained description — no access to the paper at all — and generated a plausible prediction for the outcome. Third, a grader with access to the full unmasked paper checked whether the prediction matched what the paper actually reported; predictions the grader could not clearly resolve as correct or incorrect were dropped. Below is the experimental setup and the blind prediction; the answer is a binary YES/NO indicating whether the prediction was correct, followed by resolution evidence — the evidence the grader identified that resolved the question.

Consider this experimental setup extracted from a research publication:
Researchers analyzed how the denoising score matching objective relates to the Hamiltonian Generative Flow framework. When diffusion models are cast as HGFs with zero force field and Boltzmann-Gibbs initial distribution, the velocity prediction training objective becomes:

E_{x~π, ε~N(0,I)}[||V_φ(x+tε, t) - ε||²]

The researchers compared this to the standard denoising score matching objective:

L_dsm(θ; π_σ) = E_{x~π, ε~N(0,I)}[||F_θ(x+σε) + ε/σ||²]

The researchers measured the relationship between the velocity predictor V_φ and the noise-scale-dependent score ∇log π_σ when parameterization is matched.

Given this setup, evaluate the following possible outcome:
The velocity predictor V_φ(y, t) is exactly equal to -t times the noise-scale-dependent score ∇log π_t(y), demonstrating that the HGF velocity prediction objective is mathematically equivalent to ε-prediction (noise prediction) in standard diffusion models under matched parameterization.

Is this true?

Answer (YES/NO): NO